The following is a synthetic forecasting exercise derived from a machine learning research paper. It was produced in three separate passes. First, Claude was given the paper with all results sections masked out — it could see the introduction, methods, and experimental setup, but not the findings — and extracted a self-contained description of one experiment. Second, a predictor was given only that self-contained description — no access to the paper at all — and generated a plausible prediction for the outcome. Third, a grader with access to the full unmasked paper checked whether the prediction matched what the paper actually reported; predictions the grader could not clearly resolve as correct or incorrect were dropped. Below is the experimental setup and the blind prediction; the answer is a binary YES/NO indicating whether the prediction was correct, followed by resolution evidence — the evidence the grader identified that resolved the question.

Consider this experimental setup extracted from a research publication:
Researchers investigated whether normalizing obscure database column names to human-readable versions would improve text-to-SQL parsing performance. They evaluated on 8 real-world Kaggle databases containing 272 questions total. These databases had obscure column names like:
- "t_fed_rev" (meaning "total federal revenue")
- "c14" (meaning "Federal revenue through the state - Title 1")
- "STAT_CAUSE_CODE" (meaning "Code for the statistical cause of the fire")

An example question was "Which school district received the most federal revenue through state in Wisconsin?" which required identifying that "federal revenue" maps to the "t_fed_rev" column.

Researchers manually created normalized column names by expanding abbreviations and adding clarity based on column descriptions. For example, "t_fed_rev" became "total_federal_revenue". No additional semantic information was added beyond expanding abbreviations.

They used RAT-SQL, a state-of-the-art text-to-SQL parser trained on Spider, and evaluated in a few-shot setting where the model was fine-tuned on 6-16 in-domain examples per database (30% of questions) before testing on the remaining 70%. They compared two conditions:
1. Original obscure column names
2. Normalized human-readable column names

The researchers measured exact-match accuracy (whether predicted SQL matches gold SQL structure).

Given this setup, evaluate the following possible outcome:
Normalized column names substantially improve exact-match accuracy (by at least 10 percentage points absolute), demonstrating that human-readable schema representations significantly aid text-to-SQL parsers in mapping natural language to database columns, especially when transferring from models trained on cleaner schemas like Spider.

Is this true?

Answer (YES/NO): NO